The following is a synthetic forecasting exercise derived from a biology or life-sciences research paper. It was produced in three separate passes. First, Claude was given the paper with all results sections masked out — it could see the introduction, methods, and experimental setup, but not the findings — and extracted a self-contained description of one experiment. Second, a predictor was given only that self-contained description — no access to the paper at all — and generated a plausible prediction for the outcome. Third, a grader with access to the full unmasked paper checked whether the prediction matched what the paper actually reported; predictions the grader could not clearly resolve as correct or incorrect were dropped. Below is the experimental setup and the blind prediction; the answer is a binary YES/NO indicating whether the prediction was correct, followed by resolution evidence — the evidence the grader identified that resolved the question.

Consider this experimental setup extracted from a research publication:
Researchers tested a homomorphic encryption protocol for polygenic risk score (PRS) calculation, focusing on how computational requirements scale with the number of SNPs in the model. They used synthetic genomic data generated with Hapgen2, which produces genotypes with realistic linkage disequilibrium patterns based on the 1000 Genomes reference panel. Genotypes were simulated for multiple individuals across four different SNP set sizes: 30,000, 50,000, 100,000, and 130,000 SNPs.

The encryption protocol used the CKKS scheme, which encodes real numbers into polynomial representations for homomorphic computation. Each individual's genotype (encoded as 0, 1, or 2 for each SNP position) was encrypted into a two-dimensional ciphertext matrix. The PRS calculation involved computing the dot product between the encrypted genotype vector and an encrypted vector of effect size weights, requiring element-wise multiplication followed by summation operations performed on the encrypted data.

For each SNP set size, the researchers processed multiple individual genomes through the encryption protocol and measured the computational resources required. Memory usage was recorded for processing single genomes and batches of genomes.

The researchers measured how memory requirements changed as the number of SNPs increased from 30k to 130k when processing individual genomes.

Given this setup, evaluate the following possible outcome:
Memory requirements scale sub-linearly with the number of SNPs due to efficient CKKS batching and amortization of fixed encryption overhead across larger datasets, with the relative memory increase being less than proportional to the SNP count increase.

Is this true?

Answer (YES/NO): NO